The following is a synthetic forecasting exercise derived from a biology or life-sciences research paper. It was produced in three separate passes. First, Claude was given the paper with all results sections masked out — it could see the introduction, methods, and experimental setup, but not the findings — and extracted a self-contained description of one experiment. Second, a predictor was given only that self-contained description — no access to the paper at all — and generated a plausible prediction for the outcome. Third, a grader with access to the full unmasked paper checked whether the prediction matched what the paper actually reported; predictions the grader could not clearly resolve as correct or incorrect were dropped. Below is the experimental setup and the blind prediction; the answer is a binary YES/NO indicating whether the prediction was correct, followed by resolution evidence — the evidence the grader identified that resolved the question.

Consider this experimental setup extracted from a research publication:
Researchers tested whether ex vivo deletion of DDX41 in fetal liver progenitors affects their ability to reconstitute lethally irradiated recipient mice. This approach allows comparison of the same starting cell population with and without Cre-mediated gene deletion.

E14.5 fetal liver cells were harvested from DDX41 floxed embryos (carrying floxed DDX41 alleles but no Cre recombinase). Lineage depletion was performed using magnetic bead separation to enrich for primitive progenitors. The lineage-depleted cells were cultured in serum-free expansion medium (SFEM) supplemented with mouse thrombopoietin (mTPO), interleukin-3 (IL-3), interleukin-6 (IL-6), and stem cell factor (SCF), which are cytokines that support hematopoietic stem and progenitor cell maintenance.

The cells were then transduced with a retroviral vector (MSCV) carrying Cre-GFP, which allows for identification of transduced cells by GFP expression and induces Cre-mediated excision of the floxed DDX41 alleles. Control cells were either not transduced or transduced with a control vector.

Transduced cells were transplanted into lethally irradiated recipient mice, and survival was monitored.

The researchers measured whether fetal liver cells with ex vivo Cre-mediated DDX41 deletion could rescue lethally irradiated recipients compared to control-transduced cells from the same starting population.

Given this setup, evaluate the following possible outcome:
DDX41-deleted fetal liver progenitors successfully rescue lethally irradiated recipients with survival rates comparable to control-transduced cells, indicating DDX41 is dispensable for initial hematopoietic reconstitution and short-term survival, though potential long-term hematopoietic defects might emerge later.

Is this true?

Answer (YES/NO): NO